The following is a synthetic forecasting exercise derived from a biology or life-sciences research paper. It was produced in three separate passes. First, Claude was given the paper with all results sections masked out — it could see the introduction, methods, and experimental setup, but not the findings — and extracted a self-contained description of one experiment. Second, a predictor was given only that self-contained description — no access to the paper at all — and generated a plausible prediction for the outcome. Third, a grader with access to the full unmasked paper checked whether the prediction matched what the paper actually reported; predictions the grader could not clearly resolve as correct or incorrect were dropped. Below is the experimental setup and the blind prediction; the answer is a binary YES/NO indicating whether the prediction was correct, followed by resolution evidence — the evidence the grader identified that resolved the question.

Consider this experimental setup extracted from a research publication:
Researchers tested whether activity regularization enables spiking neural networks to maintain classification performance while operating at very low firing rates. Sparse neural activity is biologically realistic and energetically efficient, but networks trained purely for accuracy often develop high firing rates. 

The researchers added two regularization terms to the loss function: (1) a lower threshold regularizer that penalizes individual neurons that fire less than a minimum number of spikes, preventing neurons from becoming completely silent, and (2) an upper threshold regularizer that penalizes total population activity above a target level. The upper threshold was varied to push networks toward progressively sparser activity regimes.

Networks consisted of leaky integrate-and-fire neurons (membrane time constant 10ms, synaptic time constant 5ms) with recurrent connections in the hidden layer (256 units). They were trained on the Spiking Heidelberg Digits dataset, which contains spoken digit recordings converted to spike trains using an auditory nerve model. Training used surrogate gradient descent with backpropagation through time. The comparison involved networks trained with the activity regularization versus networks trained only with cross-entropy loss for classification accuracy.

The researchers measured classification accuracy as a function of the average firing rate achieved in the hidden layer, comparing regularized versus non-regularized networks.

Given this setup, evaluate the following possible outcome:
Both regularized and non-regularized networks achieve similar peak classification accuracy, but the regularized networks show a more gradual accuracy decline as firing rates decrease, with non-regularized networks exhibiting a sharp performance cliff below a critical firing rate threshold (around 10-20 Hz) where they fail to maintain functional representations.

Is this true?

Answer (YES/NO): NO